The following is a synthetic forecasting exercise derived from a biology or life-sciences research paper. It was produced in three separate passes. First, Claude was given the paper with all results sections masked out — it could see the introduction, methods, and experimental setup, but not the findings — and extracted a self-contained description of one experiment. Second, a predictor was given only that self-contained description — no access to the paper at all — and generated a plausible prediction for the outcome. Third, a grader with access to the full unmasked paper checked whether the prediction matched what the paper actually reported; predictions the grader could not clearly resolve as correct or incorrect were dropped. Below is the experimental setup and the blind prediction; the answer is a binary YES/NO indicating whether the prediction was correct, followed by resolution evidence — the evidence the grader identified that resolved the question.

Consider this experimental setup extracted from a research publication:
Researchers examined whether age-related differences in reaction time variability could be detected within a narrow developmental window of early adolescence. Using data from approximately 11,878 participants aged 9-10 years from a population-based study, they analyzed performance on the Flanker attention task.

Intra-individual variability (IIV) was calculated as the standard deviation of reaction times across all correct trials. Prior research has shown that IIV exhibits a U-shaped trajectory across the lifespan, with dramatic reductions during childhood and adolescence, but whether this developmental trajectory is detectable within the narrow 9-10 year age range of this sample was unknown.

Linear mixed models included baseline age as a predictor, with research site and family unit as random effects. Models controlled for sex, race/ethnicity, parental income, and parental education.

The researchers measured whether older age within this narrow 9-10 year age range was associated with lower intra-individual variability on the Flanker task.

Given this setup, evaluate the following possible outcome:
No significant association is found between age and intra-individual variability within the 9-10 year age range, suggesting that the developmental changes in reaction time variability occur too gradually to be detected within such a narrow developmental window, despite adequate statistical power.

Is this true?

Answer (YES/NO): NO